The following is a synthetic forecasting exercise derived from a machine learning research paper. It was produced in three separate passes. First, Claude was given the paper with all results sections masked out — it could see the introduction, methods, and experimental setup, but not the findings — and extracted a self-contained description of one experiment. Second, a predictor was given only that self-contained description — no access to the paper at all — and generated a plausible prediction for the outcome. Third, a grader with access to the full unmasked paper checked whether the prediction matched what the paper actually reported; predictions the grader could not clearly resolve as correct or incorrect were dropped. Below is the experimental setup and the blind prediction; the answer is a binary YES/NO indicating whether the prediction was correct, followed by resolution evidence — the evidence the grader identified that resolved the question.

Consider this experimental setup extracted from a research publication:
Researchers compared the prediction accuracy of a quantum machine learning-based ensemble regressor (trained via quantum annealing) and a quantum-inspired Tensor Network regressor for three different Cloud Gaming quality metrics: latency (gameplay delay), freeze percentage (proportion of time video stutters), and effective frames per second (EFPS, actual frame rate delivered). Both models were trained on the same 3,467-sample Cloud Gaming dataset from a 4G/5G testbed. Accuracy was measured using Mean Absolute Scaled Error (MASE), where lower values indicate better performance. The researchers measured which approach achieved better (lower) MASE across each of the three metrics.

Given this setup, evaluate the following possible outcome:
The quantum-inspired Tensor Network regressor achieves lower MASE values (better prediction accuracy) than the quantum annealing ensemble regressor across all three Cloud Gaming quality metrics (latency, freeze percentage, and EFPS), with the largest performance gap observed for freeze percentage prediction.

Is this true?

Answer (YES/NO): NO